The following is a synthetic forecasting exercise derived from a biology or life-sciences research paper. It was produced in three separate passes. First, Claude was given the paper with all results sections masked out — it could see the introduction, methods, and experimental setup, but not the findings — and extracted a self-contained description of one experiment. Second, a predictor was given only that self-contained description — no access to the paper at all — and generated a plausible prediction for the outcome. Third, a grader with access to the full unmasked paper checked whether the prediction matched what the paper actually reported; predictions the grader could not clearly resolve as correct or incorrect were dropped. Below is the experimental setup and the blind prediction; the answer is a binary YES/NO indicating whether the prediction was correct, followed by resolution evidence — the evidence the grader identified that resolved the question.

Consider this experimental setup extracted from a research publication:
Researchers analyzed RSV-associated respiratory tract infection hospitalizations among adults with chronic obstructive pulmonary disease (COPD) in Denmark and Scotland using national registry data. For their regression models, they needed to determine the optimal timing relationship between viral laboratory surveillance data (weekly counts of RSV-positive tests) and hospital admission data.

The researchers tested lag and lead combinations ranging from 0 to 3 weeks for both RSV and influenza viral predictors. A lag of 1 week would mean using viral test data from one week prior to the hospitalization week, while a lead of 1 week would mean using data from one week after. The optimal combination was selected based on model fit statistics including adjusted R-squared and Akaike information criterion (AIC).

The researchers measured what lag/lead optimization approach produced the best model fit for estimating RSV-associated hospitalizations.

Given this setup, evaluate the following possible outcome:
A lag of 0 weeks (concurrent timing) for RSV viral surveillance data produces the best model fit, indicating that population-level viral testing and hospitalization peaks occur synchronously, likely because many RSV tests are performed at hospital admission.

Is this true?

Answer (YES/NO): NO